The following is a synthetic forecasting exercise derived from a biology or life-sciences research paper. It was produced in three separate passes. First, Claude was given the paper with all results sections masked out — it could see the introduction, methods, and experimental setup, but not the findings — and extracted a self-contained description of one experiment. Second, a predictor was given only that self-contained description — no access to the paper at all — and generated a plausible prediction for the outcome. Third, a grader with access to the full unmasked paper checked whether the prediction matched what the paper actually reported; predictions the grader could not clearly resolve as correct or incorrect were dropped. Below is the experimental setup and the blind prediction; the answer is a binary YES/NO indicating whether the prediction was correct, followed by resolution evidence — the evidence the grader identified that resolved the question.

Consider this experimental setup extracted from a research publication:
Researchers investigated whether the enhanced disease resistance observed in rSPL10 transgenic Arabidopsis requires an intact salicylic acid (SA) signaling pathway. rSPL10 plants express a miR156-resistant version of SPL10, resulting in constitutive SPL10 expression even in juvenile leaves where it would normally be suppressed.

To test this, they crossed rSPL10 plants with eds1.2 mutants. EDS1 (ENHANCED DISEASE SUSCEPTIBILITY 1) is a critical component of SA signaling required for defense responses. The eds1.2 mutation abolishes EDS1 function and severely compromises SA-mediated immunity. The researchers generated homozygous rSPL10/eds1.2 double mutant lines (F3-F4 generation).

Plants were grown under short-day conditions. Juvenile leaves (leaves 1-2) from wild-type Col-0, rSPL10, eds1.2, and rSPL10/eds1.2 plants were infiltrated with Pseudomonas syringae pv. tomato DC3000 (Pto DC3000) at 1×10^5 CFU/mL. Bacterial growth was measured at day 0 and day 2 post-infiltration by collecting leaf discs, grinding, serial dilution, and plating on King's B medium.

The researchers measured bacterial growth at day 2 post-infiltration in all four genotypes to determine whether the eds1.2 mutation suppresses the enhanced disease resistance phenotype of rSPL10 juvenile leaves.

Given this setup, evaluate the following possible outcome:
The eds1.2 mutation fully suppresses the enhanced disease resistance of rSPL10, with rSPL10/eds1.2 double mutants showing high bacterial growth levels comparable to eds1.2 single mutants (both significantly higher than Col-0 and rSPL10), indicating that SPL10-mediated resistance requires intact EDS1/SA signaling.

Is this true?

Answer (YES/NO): YES